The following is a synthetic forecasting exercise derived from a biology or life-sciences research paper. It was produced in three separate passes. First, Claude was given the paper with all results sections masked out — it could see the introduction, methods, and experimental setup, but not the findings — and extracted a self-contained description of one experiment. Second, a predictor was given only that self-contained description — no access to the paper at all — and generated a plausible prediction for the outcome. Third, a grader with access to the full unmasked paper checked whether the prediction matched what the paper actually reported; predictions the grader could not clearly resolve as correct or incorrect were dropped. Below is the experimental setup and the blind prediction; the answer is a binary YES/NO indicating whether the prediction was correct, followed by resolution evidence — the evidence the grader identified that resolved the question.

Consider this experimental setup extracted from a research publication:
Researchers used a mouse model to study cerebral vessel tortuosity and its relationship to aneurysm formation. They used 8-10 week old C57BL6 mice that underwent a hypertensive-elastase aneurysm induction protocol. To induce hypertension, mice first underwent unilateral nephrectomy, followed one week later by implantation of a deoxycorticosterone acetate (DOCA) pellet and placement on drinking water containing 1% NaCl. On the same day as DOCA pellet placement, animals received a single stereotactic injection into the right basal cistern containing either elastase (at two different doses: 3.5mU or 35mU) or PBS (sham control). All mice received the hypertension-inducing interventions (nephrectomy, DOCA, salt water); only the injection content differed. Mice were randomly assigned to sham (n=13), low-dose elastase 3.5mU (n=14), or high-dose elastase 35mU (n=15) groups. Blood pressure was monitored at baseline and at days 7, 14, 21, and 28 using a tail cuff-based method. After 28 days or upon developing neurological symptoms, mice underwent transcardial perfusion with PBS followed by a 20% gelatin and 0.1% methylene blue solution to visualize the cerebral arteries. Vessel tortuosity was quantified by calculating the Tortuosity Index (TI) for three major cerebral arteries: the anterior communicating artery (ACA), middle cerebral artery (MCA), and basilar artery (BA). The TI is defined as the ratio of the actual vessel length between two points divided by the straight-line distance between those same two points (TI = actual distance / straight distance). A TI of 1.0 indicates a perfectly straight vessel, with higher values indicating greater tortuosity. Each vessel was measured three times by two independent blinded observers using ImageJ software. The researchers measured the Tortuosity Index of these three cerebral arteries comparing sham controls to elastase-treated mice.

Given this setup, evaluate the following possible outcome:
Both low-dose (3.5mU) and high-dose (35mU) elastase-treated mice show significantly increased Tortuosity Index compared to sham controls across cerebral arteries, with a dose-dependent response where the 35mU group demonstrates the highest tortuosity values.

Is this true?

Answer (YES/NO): NO